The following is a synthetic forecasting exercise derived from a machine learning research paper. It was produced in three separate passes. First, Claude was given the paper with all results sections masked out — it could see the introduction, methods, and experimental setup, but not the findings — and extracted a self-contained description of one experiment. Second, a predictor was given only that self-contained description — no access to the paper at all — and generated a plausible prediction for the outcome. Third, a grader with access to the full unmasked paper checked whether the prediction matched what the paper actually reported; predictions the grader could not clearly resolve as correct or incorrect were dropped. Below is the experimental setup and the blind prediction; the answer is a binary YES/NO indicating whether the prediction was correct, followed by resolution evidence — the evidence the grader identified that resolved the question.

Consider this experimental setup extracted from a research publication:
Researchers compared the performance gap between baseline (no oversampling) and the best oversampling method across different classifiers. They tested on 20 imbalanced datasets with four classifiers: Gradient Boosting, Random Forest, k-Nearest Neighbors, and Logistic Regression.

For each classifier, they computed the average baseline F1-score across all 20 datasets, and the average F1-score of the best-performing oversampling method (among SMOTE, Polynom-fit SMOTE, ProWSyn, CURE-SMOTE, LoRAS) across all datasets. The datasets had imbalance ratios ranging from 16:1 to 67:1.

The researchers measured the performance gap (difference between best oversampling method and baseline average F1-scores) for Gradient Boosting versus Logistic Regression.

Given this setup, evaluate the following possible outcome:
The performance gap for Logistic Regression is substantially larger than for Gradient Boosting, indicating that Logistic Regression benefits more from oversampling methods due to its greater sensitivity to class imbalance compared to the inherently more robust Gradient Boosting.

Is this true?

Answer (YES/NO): YES